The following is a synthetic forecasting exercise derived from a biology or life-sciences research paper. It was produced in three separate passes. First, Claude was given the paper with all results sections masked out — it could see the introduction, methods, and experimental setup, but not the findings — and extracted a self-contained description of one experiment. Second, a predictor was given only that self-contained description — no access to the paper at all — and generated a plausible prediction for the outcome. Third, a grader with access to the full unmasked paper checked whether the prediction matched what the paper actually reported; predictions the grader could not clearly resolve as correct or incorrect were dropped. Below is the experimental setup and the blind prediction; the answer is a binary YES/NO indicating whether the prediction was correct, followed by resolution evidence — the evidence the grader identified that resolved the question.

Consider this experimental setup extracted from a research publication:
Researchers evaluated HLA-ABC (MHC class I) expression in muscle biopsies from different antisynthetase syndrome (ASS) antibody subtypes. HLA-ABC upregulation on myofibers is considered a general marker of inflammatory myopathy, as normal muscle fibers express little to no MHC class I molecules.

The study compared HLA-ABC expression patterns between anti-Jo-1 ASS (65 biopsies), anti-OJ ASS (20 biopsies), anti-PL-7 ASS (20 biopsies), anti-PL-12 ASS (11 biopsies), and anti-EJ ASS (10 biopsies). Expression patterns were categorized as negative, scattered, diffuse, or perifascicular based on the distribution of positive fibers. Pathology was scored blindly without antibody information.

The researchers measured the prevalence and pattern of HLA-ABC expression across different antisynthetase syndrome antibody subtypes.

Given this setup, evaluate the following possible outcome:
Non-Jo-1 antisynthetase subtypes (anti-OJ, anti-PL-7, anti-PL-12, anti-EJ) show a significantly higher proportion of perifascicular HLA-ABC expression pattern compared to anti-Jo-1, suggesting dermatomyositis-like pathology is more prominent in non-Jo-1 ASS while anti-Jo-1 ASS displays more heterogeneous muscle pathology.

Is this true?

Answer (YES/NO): NO